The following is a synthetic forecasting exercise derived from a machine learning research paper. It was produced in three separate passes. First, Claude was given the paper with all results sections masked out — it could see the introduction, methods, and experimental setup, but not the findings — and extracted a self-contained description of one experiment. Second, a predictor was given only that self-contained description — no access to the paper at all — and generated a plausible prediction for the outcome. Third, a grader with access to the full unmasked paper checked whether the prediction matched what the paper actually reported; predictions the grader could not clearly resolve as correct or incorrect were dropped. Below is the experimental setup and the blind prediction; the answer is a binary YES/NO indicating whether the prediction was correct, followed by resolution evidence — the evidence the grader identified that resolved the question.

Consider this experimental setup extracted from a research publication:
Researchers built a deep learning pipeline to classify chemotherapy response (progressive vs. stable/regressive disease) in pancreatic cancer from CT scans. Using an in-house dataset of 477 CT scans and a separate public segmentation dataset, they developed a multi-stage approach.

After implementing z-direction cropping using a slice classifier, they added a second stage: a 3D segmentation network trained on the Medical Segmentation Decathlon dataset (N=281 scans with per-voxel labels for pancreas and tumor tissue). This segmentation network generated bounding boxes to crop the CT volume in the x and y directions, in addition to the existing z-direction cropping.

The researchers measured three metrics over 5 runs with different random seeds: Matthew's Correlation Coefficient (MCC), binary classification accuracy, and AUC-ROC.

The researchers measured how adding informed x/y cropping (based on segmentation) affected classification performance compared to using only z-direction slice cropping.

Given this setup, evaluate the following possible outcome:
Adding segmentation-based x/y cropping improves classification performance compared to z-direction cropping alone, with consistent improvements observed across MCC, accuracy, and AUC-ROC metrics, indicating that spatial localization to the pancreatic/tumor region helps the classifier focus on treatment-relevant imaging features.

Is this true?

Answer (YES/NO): YES